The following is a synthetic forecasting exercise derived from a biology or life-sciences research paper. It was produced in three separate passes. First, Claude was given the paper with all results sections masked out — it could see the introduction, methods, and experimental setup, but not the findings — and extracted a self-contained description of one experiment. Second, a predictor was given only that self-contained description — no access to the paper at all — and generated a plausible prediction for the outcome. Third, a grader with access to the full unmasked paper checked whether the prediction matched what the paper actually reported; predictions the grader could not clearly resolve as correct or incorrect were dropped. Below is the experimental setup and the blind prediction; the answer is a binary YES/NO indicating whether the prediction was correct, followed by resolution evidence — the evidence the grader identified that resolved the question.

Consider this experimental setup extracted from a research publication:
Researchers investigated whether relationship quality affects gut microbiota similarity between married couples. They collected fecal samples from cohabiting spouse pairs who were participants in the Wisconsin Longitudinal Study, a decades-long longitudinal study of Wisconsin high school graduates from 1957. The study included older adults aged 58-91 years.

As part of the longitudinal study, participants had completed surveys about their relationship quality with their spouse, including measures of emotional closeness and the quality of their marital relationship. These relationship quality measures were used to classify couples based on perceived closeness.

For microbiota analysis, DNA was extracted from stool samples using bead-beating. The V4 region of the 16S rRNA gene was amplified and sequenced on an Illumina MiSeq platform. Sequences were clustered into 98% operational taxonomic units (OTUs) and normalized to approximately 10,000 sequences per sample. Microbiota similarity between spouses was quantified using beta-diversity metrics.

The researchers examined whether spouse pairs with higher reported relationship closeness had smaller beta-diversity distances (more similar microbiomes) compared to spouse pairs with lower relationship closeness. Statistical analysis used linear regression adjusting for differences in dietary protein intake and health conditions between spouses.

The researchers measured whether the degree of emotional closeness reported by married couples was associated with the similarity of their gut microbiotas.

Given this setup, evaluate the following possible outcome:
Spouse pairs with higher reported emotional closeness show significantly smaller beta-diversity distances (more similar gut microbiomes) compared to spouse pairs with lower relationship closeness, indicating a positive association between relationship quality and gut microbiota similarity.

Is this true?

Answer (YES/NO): NO